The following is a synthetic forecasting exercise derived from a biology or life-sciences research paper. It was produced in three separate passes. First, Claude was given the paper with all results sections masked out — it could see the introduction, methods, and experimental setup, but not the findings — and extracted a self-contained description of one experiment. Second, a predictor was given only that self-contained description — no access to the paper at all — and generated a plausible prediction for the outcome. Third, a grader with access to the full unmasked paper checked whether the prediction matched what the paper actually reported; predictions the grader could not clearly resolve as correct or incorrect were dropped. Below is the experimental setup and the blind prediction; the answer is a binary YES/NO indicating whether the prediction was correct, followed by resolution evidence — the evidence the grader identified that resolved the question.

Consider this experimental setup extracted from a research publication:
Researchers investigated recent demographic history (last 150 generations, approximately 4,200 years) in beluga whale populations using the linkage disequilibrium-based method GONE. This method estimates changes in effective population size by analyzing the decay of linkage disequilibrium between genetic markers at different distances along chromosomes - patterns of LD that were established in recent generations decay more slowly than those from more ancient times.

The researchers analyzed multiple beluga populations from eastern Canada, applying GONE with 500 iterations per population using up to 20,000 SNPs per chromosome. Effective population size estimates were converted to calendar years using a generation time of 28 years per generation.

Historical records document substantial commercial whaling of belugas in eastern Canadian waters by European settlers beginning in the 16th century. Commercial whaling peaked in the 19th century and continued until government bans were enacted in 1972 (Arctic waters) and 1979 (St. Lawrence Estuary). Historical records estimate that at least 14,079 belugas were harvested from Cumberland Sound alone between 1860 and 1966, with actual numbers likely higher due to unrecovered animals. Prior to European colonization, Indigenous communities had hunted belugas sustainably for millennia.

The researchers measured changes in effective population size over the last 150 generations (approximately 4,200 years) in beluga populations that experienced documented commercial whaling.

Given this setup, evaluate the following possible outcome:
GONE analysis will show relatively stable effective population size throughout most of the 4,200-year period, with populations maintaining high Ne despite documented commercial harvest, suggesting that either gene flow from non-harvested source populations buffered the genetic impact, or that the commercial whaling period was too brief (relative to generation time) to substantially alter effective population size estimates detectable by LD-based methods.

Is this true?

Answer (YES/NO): NO